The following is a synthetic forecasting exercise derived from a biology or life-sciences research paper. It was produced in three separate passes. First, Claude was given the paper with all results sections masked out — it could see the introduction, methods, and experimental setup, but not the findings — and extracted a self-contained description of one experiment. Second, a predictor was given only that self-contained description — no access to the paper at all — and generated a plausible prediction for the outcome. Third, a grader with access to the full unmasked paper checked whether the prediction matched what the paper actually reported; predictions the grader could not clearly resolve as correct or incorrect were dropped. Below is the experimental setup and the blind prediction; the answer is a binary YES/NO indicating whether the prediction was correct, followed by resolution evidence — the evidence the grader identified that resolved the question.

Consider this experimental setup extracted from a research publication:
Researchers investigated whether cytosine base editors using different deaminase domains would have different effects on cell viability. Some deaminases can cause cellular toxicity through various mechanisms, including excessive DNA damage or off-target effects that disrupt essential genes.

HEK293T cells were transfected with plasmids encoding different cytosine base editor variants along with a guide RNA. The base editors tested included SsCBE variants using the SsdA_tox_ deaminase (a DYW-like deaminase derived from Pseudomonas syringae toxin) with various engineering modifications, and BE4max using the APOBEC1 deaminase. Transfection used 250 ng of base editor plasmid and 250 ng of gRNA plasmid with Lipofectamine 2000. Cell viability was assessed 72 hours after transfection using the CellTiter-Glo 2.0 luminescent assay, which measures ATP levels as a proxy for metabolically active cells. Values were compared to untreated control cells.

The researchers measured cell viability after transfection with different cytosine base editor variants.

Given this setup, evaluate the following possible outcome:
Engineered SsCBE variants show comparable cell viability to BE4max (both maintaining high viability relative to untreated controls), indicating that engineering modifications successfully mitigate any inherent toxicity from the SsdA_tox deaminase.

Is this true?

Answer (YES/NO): YES